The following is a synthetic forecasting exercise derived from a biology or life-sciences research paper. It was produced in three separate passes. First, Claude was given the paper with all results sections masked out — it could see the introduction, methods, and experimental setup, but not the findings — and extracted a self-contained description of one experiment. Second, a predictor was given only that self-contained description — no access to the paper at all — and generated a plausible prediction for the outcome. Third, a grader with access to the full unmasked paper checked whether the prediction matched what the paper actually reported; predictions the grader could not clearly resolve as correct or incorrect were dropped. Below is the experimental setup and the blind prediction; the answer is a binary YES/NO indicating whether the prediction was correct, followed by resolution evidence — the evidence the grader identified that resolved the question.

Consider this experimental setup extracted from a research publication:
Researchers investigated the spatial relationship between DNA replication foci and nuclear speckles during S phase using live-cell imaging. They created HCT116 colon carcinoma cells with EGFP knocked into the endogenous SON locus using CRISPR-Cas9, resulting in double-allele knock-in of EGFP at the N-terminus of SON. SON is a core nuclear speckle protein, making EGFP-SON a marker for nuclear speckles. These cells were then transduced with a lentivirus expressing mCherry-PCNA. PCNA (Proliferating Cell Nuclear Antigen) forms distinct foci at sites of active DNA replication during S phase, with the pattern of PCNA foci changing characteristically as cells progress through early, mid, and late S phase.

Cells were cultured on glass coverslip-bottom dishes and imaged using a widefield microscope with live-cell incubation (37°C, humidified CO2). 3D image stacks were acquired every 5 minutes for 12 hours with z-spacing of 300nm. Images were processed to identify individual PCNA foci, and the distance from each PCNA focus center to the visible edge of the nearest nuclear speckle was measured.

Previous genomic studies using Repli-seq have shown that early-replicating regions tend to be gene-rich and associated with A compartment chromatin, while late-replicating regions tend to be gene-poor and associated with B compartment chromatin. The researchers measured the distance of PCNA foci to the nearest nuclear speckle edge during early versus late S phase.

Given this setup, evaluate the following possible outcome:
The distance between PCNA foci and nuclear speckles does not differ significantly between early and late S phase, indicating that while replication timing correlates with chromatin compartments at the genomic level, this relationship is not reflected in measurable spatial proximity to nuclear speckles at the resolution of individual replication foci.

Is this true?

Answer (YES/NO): NO